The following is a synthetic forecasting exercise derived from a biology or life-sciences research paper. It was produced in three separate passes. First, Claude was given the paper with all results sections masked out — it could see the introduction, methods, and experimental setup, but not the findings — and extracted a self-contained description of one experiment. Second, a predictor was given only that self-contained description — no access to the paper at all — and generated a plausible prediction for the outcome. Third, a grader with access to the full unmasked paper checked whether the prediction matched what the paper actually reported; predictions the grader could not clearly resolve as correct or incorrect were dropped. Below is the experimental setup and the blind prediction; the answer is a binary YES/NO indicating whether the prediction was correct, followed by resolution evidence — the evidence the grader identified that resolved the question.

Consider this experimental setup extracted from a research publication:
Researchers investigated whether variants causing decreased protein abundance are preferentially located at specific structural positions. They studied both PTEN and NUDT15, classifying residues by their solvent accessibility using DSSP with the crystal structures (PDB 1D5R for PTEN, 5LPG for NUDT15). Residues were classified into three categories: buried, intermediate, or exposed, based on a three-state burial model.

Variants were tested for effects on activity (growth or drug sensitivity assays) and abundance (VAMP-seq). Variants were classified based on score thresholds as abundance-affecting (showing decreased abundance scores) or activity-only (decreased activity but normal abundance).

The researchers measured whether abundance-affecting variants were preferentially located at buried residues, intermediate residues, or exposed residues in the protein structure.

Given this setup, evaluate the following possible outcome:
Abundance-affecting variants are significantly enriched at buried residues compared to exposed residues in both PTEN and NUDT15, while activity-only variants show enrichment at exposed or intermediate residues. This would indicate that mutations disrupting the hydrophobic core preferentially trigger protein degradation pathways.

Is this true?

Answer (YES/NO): YES